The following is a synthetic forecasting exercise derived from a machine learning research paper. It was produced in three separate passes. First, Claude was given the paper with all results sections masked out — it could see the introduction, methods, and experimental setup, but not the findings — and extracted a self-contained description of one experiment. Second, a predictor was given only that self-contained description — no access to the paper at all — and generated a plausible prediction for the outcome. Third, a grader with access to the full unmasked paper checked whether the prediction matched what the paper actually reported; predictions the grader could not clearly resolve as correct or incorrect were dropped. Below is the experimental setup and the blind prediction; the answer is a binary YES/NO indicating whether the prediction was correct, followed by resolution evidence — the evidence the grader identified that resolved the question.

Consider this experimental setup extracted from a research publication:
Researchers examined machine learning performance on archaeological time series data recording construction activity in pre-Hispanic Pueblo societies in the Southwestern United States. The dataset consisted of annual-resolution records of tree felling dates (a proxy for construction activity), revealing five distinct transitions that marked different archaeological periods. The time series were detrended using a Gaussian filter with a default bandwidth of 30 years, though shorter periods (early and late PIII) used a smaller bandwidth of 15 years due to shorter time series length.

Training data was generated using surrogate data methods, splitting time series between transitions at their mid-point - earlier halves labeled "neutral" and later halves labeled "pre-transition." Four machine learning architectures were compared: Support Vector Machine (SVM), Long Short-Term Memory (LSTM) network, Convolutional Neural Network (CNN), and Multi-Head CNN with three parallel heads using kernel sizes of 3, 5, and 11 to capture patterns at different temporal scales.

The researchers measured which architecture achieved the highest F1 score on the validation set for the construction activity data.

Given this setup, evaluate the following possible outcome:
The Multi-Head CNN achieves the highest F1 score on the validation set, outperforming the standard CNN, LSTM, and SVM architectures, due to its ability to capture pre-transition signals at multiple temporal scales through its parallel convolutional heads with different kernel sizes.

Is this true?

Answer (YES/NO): YES